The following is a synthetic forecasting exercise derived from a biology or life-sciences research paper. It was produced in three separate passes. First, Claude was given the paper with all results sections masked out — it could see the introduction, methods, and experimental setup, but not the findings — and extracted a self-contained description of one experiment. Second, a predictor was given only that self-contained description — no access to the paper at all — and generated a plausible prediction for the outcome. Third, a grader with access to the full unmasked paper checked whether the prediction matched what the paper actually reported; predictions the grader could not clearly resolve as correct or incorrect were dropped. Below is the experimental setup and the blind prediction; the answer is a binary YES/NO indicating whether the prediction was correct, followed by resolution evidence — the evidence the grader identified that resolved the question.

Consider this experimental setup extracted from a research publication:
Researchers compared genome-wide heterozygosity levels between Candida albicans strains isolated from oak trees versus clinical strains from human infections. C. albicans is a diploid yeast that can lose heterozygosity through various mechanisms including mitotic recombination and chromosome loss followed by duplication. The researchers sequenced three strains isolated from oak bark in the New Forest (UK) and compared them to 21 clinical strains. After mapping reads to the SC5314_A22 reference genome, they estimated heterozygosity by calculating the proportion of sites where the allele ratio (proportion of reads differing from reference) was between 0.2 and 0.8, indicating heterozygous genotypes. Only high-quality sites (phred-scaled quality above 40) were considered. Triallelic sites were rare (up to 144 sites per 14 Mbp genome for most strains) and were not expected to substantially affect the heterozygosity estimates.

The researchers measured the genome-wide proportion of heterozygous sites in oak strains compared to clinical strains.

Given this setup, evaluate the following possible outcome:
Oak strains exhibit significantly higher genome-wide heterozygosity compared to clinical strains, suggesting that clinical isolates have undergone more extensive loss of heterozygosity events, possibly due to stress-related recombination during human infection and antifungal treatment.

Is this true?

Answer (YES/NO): NO